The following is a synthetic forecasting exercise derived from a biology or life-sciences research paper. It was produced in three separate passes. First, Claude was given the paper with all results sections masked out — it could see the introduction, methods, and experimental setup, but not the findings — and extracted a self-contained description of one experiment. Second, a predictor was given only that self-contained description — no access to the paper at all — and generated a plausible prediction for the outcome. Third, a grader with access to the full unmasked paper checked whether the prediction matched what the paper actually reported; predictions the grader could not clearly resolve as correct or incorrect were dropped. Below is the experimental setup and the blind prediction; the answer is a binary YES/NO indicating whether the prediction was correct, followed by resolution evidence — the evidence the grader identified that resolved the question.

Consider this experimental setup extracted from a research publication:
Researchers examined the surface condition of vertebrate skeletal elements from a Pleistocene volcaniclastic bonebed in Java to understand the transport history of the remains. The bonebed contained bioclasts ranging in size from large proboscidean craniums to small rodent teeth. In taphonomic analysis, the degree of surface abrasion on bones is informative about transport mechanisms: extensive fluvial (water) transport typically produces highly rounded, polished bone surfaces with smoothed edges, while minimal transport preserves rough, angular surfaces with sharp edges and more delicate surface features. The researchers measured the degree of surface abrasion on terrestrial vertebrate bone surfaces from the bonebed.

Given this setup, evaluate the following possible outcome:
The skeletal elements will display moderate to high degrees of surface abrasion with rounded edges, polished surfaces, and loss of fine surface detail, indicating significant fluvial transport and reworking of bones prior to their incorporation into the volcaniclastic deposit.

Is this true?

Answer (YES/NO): NO